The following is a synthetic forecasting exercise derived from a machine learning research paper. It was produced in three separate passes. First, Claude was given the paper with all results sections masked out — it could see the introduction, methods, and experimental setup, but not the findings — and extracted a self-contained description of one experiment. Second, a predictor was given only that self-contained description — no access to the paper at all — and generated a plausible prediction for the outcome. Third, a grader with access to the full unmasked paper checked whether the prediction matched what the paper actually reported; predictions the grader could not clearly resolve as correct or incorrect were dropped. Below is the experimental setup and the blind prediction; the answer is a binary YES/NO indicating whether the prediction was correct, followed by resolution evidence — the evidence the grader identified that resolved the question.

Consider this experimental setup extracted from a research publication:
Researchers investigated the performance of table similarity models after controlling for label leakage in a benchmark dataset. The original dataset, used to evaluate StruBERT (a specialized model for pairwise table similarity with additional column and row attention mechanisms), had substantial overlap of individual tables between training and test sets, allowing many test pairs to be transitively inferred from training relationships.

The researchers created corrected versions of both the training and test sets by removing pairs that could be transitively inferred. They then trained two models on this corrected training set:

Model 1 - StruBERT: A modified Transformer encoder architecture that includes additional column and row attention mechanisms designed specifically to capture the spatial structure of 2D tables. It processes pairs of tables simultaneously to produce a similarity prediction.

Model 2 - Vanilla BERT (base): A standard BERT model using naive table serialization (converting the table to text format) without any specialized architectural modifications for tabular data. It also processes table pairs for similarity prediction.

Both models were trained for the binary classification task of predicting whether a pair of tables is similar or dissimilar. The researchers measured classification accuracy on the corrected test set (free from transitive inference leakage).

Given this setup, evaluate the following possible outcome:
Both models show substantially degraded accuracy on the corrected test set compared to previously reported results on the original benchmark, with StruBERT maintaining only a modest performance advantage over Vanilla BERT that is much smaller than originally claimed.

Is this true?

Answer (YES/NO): NO